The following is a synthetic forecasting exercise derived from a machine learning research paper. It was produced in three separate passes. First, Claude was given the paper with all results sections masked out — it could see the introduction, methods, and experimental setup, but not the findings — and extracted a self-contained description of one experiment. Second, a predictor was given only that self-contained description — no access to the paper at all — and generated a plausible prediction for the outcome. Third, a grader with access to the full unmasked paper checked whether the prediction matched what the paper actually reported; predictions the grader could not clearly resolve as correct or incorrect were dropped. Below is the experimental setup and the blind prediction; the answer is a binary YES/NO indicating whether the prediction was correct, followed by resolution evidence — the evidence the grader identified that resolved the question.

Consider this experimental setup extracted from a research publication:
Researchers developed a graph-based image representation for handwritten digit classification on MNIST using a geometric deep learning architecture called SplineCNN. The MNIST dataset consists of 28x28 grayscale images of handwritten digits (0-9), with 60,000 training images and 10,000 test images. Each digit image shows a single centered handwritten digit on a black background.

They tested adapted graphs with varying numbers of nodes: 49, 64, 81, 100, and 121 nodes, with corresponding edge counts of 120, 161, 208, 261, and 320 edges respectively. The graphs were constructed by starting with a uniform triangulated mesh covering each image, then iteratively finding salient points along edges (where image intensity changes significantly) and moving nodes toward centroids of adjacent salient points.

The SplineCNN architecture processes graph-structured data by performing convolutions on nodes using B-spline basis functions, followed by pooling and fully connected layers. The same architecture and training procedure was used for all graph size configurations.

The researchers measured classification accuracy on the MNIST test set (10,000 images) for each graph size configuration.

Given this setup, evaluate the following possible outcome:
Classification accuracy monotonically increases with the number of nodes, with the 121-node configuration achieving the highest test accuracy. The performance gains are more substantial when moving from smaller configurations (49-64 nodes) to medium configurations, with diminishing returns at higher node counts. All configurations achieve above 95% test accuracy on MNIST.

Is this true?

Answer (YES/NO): NO